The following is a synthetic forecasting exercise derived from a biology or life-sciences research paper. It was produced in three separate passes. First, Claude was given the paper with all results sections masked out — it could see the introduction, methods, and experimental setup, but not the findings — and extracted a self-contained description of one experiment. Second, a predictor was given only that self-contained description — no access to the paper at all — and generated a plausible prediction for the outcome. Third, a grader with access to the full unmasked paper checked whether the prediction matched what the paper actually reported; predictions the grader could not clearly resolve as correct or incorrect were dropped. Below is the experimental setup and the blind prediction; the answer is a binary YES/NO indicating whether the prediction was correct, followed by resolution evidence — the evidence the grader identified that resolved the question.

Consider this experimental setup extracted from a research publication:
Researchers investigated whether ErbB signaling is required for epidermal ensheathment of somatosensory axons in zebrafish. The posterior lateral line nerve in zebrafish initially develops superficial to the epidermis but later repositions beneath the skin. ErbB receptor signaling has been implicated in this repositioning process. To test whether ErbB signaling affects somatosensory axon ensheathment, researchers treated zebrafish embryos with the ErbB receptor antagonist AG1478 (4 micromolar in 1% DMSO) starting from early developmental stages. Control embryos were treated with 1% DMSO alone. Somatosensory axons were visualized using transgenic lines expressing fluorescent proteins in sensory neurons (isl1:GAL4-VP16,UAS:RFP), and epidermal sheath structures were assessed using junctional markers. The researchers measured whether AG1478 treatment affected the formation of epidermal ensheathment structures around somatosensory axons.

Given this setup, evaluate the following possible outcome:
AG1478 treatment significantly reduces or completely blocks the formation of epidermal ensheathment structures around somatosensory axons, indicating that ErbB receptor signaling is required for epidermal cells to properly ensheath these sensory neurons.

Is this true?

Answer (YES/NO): NO